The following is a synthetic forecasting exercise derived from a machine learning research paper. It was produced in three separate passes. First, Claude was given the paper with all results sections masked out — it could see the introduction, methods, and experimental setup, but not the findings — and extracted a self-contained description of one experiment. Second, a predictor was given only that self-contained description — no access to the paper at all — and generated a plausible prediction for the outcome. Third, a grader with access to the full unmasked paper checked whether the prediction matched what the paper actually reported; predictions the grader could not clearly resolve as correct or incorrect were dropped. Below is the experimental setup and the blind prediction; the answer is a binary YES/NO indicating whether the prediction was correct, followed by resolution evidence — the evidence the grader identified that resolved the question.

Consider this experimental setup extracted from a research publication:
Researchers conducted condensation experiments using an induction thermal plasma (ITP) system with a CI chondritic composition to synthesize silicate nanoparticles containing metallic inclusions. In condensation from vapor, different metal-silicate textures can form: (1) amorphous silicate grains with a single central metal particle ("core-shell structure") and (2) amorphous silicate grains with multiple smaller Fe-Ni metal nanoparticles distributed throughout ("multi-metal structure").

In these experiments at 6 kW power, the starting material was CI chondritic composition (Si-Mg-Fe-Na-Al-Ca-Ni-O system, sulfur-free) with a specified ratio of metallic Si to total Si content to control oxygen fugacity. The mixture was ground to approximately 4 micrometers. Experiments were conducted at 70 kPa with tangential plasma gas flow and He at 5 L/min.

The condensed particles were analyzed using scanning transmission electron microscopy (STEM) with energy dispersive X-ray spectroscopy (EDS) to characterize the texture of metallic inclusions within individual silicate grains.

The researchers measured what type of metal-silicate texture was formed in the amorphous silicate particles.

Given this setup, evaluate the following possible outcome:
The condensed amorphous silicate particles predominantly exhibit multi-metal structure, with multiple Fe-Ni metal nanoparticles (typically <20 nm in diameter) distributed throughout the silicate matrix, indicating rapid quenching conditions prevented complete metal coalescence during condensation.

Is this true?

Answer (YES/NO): NO